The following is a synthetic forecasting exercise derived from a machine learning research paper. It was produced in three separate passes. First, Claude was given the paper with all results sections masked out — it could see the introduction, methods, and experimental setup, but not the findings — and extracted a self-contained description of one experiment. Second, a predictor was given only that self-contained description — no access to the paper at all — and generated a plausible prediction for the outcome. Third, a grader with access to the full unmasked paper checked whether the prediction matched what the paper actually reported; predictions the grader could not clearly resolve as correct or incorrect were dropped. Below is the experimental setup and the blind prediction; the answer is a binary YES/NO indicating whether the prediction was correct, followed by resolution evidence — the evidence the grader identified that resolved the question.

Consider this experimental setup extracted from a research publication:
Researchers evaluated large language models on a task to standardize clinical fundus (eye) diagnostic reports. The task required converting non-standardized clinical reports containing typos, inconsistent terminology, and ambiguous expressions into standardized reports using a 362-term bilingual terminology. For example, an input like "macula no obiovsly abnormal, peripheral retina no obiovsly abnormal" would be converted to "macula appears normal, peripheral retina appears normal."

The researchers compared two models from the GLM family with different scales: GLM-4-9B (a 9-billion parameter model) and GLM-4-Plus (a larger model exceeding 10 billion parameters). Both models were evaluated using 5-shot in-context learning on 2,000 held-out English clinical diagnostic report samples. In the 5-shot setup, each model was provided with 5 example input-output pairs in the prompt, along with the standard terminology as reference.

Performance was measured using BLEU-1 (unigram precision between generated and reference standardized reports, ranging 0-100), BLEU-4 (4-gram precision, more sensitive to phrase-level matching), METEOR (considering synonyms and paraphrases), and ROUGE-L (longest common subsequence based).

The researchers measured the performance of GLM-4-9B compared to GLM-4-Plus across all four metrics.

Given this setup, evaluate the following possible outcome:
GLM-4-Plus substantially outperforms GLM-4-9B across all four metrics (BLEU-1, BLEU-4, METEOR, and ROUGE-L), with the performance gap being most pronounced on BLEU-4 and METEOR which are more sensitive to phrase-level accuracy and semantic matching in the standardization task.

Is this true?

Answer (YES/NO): NO